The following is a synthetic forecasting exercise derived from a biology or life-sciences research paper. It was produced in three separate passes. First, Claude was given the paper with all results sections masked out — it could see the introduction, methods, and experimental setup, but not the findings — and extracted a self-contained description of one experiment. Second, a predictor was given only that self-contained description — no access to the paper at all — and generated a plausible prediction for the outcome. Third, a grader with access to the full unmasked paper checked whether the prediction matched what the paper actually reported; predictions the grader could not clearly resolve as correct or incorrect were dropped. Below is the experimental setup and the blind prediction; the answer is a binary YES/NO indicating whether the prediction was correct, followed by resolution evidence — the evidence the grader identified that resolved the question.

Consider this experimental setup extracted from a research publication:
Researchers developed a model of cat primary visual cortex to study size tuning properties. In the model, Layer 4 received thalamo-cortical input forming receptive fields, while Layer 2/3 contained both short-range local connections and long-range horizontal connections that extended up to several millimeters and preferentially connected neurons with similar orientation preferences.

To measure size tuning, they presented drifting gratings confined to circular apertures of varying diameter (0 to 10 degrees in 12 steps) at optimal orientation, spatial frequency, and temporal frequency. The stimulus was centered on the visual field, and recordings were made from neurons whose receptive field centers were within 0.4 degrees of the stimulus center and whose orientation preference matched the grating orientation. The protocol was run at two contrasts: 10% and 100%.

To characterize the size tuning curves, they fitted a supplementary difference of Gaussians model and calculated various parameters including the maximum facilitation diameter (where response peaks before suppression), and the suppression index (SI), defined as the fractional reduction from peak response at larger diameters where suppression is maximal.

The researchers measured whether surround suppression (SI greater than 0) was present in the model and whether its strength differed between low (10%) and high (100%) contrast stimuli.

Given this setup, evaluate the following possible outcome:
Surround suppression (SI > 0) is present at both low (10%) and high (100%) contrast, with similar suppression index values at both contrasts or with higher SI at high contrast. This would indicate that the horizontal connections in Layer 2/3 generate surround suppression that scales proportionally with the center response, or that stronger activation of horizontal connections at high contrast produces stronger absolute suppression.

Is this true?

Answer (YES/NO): YES